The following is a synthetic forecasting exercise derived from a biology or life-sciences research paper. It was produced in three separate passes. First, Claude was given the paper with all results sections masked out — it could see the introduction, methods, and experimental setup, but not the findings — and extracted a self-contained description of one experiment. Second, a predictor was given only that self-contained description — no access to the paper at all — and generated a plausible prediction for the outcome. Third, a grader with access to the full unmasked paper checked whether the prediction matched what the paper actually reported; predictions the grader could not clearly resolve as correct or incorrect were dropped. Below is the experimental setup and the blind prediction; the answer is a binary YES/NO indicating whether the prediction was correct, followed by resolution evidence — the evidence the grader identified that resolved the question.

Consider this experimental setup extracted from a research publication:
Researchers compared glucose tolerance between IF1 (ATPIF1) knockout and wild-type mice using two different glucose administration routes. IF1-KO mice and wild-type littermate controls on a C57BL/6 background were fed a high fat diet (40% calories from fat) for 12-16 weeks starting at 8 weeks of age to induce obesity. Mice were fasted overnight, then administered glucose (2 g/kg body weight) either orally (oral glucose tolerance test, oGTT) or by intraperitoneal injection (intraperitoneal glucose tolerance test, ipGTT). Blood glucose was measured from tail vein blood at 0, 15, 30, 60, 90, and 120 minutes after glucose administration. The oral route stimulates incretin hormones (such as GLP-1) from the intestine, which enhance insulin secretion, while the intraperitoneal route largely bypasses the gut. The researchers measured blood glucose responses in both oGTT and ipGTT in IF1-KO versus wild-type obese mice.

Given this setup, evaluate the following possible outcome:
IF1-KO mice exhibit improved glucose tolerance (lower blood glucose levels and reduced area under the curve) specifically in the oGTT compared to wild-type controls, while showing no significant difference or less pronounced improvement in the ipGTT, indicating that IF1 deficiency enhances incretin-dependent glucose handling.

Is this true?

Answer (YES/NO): NO